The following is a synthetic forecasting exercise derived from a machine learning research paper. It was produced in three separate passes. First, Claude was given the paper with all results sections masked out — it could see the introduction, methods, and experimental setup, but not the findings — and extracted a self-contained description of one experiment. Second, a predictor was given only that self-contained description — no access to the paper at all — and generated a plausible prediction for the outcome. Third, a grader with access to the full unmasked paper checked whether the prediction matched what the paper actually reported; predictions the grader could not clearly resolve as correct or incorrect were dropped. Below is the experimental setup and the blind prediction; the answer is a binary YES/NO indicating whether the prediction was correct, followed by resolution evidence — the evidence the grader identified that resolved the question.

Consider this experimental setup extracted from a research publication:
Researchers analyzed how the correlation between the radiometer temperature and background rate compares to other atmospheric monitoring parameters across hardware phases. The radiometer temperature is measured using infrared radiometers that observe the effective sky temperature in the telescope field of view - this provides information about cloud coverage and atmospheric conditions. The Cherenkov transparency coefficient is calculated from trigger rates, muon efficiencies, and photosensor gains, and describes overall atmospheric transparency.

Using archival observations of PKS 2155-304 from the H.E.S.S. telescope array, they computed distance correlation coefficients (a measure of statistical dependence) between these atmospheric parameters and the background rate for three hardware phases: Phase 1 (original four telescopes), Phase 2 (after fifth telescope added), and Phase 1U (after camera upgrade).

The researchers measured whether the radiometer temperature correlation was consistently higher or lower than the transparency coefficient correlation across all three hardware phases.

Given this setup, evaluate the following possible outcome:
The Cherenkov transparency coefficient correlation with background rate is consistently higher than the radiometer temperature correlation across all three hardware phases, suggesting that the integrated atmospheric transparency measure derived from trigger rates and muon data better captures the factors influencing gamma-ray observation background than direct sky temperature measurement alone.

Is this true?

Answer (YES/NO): YES